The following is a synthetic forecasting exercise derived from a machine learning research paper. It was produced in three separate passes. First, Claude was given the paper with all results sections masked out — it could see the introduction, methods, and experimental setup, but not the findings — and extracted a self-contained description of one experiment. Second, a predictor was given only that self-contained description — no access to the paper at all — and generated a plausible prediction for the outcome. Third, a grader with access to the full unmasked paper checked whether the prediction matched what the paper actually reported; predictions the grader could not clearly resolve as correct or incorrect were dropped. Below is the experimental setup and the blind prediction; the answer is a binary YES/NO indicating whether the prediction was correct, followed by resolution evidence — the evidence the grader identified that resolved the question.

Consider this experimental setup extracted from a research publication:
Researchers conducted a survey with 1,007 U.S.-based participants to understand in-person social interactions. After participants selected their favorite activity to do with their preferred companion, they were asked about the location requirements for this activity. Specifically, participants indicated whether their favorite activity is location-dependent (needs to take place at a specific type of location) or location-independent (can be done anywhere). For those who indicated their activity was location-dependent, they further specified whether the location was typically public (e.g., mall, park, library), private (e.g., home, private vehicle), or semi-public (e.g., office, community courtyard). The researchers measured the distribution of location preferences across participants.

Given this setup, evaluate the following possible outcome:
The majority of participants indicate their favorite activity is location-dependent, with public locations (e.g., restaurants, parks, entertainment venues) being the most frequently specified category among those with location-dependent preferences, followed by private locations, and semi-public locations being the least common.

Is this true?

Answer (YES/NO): NO